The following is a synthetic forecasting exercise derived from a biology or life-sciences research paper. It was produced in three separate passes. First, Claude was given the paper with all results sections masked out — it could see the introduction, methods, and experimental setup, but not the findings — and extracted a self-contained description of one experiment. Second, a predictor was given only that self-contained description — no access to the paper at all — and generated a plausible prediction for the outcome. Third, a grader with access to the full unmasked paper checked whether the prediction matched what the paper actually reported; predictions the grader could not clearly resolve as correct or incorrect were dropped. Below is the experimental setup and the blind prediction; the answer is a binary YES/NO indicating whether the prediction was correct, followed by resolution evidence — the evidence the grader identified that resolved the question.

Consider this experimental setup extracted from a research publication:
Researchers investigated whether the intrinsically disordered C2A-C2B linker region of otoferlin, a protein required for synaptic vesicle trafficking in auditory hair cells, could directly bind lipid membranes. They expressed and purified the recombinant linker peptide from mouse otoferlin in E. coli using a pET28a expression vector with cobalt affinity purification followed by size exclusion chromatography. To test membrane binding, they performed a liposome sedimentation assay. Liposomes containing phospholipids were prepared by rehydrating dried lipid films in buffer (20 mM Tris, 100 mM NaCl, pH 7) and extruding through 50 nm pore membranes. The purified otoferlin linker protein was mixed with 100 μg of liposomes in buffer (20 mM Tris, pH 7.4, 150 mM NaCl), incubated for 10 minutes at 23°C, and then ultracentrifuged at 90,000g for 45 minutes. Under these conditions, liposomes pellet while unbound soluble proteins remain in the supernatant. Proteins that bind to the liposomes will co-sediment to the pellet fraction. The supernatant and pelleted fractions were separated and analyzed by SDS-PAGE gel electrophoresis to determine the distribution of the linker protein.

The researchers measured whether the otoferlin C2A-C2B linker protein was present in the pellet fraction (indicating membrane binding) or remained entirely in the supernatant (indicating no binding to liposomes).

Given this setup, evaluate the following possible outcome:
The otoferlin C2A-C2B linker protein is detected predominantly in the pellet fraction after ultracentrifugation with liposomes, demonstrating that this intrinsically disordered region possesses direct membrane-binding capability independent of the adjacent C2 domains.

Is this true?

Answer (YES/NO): NO